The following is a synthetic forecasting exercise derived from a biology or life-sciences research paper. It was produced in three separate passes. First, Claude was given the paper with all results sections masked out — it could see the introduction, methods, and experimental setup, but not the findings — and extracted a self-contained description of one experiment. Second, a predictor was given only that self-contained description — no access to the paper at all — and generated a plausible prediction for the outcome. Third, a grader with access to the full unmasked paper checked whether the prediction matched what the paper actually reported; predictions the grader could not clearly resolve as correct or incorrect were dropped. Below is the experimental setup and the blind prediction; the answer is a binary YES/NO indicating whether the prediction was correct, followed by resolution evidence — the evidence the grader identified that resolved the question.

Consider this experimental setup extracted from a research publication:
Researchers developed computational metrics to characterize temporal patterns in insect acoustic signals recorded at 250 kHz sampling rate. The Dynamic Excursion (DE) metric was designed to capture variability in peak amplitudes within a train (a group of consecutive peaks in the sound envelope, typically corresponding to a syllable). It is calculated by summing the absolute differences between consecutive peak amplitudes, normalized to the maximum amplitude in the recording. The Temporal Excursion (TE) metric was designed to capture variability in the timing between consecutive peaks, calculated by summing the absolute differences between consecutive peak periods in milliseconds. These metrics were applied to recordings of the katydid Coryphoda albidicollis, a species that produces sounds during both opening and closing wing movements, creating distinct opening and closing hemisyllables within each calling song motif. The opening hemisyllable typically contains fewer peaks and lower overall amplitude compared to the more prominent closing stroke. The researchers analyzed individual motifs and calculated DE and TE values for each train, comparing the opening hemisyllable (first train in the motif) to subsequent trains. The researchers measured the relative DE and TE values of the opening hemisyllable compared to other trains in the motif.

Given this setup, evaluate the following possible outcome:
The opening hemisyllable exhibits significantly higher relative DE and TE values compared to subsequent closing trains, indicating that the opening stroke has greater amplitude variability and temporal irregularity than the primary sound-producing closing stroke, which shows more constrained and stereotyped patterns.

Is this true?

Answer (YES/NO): NO